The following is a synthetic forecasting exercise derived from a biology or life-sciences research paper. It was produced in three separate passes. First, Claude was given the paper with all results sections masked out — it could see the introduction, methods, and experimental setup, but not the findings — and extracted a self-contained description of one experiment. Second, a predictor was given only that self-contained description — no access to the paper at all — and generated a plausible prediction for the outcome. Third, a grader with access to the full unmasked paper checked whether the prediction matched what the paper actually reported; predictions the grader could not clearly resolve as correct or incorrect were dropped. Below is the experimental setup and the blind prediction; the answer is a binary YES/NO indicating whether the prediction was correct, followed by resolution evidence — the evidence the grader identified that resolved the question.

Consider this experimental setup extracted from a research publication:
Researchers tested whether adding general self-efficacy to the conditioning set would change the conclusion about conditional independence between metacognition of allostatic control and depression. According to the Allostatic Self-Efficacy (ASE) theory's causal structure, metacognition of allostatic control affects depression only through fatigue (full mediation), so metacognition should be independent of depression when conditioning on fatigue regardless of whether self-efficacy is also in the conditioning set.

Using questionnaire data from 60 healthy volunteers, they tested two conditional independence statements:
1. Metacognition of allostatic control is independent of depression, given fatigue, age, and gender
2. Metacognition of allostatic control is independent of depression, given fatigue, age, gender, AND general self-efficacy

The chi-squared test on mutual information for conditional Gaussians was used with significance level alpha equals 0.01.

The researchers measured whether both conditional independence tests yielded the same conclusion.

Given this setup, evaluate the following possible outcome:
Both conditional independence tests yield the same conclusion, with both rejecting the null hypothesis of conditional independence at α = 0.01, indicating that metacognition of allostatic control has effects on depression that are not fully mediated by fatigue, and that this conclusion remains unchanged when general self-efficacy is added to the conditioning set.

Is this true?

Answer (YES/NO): YES